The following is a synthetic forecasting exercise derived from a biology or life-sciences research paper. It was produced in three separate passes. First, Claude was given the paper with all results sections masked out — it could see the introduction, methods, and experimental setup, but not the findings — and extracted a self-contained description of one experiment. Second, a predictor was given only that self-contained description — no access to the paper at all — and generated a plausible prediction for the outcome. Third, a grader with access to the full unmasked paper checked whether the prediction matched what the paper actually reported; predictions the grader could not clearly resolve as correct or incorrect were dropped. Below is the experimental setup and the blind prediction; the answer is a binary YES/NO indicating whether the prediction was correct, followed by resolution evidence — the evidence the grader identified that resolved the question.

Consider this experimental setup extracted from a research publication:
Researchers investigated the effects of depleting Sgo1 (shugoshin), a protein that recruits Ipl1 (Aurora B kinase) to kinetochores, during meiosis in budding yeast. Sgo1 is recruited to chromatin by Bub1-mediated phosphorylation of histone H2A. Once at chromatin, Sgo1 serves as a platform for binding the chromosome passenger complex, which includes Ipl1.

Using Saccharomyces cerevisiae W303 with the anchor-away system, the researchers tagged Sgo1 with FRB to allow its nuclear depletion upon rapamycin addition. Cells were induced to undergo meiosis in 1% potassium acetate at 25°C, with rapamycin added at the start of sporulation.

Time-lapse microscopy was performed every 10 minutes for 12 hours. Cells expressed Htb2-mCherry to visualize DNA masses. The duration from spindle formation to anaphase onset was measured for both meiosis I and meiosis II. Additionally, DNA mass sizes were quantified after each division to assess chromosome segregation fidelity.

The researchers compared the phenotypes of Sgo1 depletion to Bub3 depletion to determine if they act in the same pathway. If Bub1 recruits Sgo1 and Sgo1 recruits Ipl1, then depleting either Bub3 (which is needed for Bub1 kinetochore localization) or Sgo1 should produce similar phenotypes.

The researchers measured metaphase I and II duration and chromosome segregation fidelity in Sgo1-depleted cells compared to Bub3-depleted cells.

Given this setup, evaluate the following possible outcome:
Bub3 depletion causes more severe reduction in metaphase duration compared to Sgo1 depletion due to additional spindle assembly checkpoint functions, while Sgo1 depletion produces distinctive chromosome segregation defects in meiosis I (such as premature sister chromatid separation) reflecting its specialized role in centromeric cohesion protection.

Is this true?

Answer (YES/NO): NO